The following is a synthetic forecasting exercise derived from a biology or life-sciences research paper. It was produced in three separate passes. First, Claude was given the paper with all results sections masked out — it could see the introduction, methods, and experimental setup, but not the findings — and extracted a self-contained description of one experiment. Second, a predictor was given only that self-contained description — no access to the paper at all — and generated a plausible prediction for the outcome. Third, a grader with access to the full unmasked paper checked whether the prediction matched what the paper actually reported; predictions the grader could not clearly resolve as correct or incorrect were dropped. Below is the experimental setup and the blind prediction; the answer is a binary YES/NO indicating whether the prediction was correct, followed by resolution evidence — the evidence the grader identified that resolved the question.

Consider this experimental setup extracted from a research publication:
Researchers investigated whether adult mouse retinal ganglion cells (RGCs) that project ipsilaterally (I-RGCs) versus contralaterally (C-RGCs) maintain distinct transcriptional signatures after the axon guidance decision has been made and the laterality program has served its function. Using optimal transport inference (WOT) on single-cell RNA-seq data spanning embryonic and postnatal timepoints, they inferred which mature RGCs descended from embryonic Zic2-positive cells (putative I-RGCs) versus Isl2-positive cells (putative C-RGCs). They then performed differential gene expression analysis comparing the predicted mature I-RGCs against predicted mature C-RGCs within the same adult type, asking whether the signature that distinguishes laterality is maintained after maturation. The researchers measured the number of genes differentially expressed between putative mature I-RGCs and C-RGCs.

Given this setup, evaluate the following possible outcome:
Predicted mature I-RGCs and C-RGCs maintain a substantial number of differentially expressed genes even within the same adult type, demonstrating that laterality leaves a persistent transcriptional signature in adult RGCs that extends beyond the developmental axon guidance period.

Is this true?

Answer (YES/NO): NO